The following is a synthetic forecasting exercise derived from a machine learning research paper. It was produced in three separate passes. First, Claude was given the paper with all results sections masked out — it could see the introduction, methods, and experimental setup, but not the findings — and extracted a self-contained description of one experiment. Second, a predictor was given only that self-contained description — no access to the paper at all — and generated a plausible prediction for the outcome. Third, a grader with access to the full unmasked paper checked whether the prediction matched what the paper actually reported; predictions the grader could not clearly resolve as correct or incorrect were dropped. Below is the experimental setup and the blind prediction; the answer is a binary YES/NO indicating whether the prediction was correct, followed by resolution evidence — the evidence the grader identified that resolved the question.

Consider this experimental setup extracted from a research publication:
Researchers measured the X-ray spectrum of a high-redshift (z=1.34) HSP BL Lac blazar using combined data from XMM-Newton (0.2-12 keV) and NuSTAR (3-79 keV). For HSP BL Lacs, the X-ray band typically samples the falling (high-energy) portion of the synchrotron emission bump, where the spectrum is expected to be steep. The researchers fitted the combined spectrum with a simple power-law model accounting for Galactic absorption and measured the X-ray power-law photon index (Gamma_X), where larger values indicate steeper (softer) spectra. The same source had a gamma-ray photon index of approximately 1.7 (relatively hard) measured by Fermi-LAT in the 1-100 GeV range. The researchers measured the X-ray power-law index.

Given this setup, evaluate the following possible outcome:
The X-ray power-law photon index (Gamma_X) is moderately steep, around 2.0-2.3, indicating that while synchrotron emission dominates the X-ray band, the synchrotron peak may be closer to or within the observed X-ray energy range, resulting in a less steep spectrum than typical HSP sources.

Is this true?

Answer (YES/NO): NO